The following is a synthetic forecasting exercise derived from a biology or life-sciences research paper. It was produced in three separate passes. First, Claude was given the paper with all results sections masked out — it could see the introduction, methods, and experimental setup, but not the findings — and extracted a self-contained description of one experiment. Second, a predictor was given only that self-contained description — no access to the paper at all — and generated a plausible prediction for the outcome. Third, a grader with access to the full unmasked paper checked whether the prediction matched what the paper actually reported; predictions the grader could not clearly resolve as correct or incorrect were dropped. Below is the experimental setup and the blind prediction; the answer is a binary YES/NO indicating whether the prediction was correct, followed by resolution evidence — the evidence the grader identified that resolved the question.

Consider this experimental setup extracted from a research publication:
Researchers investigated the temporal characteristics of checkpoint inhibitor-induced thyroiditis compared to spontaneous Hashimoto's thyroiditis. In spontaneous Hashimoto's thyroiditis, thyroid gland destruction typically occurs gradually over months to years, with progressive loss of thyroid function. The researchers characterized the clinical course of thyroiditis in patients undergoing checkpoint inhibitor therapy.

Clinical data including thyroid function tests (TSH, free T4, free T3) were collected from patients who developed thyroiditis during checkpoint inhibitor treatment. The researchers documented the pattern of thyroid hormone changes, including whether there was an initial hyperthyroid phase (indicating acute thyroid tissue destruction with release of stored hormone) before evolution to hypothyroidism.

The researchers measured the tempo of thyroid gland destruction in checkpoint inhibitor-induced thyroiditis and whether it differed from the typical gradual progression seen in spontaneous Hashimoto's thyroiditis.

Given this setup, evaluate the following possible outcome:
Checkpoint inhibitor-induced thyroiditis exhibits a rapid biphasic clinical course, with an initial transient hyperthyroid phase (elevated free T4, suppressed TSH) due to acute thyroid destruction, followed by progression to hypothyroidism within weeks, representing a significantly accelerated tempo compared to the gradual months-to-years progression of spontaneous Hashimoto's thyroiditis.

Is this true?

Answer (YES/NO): YES